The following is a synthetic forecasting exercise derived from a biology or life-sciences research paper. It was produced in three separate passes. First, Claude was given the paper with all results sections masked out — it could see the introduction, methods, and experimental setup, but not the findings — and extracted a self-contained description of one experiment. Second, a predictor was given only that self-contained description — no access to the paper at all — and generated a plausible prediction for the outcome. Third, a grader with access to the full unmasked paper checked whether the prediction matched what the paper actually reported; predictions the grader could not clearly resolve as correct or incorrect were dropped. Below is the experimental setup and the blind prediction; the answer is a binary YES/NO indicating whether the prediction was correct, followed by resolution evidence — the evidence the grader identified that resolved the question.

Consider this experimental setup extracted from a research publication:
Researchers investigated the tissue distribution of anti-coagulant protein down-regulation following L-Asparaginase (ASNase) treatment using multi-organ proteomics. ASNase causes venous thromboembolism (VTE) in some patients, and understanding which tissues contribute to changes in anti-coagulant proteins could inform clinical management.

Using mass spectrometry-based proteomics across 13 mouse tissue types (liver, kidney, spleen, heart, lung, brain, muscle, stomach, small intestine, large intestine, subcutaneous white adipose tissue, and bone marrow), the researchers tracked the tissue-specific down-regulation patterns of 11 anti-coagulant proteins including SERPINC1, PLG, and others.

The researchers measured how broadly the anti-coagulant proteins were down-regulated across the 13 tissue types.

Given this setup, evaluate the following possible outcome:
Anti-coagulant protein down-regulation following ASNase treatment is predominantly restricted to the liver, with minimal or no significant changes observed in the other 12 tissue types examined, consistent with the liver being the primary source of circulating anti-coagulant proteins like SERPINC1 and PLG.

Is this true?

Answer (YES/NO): NO